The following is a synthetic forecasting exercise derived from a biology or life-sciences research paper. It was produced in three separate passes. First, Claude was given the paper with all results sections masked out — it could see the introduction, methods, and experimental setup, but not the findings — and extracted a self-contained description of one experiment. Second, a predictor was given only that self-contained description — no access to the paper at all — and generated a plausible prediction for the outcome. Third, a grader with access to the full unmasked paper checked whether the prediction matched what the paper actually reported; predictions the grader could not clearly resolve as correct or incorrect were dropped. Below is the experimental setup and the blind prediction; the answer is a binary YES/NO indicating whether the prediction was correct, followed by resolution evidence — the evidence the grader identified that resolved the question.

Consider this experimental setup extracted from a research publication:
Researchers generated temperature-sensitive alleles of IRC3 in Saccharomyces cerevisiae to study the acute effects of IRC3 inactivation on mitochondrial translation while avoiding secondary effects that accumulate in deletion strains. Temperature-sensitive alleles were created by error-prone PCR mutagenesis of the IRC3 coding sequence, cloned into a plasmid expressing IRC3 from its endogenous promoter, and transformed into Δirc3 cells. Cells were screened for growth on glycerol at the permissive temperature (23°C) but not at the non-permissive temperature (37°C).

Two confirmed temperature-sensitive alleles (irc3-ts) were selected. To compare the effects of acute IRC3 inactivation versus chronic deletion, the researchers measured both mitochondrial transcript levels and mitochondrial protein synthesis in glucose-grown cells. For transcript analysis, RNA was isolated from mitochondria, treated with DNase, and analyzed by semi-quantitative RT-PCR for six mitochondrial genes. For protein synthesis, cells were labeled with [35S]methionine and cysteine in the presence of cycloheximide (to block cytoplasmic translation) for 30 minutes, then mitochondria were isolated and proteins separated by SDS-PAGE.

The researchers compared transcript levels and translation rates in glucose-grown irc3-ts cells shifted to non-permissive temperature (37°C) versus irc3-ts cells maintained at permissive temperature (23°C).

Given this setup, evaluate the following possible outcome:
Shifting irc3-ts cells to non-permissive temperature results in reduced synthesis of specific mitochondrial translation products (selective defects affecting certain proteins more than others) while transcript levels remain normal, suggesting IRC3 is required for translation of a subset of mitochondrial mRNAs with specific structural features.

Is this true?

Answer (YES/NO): NO